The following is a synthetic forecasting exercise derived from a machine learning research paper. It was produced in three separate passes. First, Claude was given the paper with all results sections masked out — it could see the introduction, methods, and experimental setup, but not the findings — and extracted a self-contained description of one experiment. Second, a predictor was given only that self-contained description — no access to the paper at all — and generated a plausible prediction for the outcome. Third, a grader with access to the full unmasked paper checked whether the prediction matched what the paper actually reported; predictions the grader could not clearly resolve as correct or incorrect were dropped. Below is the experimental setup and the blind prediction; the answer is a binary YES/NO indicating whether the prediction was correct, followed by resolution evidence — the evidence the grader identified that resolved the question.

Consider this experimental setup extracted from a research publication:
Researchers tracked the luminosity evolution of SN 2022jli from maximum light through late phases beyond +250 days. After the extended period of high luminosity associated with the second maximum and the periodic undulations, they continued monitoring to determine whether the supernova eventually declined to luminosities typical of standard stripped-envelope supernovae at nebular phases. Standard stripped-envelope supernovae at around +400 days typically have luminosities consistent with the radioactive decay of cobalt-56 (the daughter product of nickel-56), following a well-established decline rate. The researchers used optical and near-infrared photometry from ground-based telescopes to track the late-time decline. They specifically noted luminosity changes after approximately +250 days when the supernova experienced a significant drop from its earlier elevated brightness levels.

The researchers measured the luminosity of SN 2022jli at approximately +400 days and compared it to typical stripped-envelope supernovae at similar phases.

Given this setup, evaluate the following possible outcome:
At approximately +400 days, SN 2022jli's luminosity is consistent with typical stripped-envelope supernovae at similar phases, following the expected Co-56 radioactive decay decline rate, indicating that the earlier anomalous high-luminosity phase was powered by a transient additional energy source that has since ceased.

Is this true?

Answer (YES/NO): YES